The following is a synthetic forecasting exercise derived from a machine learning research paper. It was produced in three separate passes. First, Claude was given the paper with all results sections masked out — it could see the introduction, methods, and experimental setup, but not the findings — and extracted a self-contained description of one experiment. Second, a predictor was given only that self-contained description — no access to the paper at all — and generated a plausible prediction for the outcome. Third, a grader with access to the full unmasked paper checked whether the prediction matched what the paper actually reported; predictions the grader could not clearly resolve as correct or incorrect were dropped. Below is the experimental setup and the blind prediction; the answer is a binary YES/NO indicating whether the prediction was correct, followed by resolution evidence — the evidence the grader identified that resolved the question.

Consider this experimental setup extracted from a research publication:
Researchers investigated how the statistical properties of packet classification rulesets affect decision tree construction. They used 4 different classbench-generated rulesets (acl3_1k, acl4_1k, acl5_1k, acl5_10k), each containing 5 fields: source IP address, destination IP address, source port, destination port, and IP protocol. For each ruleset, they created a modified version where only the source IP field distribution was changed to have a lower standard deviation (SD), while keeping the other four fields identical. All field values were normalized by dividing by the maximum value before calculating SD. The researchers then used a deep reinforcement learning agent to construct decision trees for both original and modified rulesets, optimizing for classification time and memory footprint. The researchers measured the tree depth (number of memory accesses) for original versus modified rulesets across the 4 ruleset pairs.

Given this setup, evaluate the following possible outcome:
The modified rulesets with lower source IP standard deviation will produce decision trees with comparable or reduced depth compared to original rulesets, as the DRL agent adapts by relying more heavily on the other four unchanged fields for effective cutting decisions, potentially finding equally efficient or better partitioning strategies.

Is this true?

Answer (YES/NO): YES